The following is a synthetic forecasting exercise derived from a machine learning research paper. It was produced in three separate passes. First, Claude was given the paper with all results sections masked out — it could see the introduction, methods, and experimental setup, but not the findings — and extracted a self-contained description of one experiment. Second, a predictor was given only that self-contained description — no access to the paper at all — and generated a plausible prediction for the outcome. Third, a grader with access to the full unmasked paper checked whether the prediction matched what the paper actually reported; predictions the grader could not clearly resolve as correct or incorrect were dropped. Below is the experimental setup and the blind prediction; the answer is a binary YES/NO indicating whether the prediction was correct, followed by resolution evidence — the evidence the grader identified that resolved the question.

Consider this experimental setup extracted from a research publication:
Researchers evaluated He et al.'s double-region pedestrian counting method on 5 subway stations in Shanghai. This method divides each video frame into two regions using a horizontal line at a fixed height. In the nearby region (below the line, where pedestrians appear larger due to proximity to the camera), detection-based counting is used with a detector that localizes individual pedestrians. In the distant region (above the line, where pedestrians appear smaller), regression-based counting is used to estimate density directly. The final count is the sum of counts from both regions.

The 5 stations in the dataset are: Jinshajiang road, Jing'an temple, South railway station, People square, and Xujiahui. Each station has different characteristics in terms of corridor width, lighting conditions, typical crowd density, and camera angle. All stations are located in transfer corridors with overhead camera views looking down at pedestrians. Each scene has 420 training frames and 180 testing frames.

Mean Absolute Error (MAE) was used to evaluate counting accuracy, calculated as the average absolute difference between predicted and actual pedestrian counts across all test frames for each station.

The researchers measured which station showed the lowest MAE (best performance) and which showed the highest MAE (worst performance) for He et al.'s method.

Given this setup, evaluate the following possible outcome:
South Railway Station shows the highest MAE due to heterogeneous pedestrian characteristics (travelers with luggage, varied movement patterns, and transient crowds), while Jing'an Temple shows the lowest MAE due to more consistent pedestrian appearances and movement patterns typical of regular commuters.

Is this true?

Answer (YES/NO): NO